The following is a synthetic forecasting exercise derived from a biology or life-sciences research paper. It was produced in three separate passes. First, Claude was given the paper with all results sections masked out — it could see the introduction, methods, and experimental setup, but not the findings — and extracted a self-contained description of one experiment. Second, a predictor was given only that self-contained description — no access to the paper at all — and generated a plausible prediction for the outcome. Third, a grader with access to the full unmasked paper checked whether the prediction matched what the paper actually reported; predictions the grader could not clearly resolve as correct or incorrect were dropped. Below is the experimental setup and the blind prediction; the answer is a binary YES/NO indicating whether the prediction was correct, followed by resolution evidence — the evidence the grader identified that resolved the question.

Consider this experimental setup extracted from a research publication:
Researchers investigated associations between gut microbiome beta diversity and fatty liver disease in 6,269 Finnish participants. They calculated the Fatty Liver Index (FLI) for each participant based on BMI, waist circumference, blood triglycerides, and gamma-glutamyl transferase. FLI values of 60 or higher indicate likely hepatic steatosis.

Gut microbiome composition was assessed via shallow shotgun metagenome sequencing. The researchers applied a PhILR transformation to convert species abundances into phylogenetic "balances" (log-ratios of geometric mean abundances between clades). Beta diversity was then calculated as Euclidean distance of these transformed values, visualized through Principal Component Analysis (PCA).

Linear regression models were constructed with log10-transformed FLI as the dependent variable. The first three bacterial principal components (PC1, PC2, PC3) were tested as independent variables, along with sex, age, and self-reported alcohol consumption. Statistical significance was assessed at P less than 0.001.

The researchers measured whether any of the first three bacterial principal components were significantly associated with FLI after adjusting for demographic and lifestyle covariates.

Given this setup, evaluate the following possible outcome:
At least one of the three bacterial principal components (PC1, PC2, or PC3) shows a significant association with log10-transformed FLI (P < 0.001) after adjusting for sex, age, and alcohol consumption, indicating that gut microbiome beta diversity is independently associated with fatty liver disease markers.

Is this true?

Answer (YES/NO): YES